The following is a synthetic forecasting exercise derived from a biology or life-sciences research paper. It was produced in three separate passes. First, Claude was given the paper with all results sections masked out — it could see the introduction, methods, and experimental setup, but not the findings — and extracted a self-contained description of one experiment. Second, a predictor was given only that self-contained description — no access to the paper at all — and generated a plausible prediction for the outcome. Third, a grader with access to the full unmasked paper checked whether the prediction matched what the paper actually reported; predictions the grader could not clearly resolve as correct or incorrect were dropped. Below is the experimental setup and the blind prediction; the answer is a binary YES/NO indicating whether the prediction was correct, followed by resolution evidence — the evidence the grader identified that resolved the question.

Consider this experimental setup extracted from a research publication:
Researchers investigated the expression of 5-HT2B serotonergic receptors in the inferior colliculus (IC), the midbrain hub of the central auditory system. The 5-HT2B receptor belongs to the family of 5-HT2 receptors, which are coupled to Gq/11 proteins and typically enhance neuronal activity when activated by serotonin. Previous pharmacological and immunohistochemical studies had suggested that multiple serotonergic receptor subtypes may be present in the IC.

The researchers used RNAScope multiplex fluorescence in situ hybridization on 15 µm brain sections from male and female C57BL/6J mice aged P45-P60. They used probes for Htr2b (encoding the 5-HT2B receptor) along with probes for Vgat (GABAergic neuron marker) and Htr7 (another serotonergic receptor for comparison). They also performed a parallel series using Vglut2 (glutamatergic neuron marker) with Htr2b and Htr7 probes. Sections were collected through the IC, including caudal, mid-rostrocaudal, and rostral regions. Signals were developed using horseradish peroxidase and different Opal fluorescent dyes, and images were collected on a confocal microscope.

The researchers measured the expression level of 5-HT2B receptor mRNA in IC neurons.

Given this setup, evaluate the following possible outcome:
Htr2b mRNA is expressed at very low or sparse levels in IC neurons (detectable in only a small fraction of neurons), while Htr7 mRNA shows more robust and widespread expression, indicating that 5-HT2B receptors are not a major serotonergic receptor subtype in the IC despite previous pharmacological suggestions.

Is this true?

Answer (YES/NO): YES